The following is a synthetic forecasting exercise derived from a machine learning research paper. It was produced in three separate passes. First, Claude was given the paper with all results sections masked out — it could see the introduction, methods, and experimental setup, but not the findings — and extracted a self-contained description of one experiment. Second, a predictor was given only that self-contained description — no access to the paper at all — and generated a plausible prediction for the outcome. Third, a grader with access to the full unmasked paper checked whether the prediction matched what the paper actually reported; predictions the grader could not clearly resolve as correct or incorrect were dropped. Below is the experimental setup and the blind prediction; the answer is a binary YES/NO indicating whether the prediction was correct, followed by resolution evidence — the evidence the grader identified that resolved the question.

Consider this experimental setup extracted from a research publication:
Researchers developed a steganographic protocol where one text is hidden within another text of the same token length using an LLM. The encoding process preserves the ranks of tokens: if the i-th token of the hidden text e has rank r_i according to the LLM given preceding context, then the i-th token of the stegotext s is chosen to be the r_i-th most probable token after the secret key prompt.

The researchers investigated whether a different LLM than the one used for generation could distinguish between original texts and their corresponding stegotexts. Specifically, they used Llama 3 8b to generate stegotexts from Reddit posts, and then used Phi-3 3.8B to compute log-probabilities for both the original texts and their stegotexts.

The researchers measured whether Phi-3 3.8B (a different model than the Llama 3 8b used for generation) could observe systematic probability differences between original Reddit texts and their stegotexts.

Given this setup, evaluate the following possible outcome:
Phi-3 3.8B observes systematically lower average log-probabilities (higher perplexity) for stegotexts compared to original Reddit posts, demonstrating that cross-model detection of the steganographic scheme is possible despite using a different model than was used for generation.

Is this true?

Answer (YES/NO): YES